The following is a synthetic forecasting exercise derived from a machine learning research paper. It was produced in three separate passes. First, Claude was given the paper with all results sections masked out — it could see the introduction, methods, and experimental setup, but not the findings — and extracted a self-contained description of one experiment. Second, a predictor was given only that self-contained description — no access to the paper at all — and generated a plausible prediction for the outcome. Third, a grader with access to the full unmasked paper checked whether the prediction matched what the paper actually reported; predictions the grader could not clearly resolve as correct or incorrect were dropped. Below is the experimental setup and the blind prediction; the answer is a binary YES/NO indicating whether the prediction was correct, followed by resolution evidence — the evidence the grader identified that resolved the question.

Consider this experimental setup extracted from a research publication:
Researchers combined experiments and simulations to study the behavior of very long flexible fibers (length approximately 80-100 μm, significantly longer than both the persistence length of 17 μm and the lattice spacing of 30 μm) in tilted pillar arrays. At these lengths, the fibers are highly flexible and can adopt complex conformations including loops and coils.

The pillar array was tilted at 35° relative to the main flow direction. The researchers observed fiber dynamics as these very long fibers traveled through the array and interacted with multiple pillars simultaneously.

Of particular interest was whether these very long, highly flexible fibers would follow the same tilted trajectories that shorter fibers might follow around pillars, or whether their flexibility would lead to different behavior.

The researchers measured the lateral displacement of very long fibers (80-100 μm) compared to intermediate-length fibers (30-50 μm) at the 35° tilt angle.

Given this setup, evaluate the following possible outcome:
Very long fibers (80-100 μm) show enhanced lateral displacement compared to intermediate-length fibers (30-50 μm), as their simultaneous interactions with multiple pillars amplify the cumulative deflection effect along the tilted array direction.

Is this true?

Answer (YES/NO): NO